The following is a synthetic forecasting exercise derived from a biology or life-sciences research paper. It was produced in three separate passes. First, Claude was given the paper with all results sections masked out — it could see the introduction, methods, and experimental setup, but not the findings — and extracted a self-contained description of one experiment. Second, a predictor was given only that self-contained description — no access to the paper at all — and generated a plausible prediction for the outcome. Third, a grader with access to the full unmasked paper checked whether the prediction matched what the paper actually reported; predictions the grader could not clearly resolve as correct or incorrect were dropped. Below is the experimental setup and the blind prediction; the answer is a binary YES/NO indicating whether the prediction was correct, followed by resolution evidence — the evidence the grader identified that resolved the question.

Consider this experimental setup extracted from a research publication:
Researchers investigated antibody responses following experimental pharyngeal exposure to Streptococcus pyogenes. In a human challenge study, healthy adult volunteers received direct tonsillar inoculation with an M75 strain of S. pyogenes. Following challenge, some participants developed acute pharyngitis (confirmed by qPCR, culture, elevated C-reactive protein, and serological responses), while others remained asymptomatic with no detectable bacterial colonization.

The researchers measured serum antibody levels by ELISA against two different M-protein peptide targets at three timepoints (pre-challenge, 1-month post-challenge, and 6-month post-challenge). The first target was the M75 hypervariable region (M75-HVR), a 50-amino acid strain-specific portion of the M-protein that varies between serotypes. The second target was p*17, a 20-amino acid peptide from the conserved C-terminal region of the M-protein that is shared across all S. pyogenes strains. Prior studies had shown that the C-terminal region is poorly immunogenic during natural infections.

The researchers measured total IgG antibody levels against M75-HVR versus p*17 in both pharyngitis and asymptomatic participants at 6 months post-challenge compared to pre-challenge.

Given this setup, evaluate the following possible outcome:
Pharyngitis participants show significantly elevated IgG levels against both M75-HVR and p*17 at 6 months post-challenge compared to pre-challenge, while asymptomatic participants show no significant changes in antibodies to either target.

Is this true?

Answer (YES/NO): NO